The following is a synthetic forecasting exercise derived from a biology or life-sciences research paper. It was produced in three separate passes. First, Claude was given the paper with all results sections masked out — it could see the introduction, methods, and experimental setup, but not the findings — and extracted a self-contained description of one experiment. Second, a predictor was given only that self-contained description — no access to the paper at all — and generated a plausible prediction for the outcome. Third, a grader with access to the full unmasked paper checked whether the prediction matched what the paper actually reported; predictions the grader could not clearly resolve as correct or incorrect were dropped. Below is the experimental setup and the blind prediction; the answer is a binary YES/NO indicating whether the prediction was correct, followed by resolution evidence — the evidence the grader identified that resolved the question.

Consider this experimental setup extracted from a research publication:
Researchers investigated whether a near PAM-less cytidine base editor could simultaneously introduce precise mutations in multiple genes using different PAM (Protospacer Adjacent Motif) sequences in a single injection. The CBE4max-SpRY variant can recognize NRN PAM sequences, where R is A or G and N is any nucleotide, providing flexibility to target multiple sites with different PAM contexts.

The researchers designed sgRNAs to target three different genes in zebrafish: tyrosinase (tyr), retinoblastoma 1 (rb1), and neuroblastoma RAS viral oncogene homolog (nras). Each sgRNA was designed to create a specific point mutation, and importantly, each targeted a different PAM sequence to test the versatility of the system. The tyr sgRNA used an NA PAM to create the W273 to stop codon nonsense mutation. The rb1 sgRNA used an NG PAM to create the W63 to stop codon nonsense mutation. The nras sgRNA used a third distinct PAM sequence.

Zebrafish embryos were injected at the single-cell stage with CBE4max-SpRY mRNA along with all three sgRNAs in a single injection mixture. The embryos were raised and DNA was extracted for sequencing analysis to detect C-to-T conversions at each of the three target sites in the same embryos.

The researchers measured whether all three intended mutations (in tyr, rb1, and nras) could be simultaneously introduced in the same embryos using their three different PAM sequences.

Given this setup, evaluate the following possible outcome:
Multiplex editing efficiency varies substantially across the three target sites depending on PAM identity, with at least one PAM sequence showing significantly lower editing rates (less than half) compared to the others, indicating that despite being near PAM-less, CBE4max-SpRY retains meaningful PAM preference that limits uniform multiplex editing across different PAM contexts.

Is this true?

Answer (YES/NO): NO